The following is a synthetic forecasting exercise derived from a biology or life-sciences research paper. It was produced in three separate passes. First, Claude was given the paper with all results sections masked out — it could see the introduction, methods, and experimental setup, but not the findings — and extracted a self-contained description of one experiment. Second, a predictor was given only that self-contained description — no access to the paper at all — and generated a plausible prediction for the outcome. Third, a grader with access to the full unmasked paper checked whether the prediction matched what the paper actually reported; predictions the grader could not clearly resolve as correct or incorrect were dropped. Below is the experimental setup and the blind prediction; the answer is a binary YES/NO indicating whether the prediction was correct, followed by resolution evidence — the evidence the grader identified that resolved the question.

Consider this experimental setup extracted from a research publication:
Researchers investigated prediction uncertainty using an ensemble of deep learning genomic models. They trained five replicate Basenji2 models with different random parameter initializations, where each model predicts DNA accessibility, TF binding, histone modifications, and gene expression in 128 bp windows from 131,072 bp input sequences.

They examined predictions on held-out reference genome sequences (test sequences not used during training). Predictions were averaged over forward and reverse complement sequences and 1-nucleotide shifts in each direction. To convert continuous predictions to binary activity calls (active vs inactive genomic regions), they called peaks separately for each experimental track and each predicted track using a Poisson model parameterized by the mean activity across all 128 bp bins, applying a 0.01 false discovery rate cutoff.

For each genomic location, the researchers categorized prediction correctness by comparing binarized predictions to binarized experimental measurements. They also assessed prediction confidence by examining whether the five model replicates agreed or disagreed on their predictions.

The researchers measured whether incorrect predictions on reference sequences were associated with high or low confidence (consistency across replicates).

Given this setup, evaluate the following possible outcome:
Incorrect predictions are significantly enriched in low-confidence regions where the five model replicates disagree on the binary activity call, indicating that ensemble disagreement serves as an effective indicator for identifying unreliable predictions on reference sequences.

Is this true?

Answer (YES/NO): NO